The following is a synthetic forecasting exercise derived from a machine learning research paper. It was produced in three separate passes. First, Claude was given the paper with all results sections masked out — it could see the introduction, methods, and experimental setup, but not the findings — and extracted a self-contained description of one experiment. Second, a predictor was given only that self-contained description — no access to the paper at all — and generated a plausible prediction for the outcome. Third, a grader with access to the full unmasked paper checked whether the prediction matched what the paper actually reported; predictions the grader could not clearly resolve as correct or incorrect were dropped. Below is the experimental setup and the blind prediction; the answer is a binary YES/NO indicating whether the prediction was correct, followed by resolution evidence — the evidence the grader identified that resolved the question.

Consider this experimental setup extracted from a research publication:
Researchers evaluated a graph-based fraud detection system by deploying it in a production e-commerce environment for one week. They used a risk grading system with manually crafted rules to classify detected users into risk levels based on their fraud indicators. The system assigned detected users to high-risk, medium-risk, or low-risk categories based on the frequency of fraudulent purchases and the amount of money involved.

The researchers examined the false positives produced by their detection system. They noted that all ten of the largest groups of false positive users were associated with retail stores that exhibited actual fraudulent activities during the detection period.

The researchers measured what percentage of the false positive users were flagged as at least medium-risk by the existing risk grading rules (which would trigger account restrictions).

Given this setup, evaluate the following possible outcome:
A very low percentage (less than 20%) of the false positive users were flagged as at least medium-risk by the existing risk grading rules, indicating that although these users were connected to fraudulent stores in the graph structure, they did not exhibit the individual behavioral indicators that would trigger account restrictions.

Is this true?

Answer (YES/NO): YES